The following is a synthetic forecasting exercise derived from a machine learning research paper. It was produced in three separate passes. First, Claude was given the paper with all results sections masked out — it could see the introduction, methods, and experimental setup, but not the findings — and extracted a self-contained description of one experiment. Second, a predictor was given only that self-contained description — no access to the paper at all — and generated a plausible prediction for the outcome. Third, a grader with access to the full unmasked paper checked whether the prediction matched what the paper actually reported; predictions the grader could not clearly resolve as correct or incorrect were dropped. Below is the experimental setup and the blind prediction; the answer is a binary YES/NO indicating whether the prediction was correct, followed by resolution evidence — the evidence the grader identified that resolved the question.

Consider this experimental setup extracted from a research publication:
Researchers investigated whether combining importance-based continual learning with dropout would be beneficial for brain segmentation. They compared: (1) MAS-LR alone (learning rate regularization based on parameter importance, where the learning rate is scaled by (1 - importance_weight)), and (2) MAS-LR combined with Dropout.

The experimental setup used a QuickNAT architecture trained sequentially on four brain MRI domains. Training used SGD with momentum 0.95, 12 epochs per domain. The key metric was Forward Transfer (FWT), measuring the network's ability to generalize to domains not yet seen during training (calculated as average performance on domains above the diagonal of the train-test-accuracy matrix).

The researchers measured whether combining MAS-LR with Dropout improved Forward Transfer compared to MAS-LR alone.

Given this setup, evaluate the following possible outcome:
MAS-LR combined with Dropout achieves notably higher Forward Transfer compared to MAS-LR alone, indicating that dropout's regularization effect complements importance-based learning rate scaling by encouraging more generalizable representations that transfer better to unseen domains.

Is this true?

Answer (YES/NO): YES